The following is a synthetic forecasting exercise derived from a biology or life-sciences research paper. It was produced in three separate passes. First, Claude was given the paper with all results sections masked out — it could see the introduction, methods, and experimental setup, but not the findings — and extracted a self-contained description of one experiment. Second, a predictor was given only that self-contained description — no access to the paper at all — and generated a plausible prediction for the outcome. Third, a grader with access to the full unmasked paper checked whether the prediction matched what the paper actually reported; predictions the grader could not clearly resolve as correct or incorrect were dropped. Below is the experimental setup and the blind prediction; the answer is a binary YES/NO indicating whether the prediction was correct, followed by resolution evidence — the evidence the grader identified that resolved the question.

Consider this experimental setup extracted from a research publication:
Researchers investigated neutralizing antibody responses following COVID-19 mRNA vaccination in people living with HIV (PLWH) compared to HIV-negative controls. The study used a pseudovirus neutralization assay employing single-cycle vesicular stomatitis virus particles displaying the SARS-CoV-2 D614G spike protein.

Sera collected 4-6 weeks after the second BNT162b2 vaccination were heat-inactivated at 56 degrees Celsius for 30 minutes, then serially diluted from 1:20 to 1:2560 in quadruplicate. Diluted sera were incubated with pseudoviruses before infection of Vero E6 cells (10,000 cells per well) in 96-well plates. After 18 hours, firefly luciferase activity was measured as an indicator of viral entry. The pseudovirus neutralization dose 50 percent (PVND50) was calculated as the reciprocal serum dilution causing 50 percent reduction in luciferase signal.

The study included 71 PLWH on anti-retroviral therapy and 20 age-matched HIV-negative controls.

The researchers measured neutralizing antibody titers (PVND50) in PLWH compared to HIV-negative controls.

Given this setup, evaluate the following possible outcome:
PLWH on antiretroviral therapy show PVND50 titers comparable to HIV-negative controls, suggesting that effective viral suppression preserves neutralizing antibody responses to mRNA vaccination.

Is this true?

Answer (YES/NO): NO